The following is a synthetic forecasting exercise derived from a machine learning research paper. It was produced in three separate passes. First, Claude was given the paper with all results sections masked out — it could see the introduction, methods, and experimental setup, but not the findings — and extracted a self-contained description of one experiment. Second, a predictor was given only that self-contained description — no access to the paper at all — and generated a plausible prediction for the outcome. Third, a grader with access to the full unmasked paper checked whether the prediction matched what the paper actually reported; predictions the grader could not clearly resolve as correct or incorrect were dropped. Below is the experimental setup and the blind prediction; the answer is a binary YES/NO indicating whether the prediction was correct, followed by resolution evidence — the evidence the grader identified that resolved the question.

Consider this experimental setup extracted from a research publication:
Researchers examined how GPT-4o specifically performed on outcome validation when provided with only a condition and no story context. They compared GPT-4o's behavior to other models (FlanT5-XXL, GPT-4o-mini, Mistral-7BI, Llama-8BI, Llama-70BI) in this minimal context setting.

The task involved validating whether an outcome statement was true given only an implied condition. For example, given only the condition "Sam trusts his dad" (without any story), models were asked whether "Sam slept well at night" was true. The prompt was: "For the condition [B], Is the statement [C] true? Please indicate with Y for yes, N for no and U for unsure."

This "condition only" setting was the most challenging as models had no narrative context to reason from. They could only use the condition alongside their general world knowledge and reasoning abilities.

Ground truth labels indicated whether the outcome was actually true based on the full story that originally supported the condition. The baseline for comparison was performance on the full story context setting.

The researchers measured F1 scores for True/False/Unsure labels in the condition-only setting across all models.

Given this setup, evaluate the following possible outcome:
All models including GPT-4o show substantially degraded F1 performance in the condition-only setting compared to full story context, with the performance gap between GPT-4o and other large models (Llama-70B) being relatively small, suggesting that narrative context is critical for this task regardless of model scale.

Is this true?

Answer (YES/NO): NO